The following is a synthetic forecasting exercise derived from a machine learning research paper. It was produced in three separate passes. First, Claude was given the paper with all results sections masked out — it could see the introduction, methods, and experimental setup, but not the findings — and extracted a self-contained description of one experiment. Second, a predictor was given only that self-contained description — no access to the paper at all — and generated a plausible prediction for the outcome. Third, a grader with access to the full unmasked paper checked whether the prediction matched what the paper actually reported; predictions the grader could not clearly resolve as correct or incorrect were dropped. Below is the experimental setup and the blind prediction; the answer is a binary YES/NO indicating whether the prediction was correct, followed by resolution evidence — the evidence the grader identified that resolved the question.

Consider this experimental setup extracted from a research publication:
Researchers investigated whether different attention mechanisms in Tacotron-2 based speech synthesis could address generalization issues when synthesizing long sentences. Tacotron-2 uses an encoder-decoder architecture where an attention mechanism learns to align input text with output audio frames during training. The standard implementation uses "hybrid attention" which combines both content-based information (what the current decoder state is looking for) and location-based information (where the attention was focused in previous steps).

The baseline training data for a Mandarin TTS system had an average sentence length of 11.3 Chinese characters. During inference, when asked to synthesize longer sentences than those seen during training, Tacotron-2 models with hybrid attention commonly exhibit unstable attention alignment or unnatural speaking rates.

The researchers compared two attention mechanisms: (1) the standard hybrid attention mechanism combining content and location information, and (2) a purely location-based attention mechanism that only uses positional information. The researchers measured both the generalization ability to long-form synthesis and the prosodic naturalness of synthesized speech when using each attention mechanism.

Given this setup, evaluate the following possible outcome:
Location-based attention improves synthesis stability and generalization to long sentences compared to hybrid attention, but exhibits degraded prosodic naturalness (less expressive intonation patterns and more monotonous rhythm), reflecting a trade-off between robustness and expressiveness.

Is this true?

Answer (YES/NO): YES